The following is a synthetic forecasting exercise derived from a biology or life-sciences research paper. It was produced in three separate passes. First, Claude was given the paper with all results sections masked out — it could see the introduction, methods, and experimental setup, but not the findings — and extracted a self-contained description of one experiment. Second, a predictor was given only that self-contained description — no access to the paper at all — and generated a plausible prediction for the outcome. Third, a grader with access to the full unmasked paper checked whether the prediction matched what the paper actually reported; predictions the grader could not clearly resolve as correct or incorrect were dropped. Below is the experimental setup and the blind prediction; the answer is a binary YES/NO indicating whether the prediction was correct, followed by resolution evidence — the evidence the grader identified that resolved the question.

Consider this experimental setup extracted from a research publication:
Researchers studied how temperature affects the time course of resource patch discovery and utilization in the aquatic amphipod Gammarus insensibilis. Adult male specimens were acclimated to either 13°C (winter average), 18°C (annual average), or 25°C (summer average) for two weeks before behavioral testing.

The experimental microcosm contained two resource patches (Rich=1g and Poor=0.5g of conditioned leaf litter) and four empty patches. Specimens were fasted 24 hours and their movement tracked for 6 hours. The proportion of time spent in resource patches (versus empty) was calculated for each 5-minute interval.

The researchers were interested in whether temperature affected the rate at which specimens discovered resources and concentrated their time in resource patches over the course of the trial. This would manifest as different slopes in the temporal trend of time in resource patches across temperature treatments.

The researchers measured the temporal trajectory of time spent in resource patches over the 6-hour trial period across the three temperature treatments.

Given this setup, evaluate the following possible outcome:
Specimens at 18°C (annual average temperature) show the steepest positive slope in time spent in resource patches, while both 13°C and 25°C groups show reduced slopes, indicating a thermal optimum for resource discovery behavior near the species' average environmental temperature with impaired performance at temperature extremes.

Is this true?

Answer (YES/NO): NO